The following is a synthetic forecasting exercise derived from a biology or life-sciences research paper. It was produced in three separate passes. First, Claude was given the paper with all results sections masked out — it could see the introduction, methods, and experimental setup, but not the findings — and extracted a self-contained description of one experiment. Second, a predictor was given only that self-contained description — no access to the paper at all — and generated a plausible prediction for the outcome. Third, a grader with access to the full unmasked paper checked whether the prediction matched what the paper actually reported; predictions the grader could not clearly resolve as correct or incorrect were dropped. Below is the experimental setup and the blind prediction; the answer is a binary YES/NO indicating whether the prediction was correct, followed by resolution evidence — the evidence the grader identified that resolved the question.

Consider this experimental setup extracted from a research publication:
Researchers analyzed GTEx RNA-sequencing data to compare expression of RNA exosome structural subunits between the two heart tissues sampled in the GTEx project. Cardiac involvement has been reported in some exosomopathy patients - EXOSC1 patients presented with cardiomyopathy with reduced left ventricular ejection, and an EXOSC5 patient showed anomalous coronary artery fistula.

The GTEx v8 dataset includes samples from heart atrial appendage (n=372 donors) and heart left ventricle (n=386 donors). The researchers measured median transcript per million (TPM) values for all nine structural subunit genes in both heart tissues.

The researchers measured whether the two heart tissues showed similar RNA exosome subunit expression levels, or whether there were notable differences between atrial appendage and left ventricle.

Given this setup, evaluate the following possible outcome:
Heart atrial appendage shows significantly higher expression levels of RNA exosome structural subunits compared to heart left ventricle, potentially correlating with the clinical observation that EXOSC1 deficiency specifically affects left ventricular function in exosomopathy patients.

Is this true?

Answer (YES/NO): NO